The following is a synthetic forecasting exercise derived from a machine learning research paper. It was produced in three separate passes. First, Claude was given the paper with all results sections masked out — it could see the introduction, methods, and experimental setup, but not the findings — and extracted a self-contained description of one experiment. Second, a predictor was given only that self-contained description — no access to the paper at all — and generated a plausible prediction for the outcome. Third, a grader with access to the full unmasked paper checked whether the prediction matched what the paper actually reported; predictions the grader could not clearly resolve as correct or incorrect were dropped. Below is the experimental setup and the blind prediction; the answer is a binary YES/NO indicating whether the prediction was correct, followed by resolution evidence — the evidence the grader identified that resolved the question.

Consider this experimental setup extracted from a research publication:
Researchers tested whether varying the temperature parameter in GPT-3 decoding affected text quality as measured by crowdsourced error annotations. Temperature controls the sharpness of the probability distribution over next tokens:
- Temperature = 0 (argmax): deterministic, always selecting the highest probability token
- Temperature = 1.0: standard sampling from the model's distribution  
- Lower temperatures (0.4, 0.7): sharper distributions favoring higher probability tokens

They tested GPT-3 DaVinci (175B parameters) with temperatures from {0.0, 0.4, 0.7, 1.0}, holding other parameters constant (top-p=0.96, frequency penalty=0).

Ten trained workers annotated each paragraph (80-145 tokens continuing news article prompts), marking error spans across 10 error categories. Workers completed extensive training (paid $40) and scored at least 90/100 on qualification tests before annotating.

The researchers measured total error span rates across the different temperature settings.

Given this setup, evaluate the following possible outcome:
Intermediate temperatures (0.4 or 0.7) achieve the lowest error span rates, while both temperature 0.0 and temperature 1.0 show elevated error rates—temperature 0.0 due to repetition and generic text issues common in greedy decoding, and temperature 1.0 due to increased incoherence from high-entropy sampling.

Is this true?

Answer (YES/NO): NO